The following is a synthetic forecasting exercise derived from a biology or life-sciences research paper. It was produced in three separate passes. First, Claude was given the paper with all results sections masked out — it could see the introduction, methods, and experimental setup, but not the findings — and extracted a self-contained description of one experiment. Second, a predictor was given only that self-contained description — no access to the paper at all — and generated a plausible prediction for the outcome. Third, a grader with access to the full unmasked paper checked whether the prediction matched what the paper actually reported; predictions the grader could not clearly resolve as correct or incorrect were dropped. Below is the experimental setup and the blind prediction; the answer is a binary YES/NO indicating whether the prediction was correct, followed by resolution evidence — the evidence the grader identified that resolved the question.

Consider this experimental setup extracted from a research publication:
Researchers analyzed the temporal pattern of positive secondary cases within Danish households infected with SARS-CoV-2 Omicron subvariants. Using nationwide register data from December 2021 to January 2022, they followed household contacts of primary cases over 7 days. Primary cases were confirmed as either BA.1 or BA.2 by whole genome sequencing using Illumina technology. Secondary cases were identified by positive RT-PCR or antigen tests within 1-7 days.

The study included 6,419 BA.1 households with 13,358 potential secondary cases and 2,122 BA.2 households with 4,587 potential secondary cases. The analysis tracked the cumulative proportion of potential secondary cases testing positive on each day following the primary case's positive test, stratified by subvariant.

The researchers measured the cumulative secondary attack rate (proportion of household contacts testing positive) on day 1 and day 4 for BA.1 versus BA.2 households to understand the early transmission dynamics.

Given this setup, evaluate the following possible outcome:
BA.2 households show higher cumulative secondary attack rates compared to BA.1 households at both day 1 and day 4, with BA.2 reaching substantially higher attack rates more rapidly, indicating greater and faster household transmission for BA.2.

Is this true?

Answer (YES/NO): YES